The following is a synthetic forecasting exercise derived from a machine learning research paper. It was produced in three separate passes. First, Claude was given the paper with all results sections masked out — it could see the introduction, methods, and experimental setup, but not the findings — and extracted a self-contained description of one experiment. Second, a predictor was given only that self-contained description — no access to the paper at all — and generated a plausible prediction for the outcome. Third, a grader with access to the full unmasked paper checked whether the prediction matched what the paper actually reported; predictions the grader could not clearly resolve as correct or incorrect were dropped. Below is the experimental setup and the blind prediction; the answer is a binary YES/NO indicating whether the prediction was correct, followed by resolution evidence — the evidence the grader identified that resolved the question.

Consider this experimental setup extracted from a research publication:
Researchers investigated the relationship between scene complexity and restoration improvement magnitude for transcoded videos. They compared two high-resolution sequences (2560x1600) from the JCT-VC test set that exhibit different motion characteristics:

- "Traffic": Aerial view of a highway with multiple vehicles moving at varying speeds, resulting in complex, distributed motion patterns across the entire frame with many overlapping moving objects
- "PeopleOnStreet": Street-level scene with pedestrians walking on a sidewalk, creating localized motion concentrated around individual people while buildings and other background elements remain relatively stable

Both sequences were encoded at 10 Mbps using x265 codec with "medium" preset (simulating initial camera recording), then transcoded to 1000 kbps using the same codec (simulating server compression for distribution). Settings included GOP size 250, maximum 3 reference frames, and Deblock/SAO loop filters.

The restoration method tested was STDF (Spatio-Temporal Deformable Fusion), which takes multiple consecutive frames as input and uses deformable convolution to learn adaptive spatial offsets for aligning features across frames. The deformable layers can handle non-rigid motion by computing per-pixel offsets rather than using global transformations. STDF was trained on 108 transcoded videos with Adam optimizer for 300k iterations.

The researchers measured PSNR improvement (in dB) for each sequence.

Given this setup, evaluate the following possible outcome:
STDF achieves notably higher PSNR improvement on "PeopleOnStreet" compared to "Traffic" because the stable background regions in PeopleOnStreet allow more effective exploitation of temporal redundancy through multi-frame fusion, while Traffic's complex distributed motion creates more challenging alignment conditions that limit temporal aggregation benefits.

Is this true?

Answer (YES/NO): YES